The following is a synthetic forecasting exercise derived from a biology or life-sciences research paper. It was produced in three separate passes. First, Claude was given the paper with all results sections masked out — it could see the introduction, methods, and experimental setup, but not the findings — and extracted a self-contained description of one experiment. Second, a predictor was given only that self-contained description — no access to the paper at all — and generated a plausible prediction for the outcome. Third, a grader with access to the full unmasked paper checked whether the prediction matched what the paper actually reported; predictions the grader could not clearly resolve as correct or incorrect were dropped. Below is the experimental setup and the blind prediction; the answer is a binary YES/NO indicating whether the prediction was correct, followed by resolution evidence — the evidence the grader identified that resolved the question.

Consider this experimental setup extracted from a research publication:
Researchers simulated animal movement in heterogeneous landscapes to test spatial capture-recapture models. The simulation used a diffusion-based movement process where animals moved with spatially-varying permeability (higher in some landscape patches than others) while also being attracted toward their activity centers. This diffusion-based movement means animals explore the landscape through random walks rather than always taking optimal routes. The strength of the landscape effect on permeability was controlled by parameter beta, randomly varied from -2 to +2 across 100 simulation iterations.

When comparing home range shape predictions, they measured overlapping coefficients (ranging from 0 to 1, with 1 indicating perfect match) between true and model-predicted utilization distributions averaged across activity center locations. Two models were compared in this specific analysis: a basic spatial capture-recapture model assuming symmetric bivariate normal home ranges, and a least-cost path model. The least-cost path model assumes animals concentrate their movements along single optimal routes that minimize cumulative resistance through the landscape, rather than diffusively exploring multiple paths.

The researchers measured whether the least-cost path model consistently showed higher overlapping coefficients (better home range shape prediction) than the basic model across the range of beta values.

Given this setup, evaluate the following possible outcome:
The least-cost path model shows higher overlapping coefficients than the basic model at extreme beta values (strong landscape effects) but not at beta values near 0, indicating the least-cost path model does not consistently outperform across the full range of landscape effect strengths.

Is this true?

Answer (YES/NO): NO